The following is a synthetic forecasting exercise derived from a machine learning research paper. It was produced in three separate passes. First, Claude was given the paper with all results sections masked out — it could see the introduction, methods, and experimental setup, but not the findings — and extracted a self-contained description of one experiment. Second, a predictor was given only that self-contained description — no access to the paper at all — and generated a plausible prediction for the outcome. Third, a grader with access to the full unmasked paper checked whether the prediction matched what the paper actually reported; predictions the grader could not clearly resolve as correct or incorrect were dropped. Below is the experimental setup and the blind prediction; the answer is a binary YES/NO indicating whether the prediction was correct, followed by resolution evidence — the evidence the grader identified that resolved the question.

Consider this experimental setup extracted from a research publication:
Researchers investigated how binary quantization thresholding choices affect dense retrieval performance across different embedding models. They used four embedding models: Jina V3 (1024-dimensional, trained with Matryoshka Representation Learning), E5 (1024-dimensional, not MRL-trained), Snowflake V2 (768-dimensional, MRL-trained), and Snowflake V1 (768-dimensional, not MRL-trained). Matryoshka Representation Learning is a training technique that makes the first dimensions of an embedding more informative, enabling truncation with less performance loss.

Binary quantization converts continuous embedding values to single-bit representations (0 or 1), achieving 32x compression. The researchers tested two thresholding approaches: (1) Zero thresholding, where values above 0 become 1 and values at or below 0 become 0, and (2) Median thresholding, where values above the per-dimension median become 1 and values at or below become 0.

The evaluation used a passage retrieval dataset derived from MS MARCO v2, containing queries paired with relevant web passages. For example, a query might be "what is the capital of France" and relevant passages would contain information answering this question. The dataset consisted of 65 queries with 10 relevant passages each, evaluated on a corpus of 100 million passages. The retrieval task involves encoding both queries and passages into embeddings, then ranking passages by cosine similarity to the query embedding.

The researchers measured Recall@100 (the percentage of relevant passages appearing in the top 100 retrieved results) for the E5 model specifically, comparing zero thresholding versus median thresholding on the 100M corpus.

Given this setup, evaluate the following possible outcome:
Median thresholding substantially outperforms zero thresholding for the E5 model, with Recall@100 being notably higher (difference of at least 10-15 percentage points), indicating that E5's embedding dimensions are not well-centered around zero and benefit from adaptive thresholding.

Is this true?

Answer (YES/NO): YES